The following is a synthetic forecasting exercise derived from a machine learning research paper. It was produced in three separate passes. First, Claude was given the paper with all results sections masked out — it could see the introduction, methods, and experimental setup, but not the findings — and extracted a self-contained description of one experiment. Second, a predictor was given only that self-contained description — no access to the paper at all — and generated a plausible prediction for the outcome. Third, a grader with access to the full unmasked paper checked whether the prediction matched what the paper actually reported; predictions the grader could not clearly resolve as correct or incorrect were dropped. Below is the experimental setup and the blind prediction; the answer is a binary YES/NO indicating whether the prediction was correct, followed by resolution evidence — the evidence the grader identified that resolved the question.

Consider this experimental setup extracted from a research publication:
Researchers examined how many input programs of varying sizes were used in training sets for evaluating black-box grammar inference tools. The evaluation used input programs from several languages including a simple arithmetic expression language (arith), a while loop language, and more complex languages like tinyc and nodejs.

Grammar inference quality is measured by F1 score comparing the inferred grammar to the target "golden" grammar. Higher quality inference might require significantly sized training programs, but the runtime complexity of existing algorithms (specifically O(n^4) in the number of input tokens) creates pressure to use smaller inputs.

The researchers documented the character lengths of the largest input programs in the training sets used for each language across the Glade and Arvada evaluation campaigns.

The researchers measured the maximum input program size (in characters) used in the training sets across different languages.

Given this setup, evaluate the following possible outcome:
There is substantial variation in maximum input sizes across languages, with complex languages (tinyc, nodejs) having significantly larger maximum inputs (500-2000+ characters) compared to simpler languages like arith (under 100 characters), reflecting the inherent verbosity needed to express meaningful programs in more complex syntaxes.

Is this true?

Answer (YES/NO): NO